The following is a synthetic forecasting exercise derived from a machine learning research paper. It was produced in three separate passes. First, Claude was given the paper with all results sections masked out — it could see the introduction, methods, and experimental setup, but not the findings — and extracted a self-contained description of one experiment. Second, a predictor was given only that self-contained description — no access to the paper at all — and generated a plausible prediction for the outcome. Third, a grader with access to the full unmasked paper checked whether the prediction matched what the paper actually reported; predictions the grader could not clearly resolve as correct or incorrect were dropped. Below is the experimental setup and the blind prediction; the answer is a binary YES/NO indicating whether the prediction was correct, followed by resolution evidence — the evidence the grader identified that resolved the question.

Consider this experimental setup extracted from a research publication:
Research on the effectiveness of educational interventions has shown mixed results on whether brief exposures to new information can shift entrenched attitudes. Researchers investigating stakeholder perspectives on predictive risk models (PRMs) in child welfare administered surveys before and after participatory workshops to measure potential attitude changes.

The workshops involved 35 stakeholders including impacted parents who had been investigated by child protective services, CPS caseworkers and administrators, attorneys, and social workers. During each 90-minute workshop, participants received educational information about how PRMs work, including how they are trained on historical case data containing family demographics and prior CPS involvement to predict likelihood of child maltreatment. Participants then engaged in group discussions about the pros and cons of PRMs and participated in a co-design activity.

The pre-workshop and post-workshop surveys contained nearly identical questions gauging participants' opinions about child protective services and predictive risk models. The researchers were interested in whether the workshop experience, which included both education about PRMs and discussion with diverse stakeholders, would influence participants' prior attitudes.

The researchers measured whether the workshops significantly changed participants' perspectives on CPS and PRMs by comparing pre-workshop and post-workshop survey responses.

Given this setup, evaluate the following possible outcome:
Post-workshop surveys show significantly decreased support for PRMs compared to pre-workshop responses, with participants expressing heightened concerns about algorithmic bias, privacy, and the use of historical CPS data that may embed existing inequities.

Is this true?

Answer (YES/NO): NO